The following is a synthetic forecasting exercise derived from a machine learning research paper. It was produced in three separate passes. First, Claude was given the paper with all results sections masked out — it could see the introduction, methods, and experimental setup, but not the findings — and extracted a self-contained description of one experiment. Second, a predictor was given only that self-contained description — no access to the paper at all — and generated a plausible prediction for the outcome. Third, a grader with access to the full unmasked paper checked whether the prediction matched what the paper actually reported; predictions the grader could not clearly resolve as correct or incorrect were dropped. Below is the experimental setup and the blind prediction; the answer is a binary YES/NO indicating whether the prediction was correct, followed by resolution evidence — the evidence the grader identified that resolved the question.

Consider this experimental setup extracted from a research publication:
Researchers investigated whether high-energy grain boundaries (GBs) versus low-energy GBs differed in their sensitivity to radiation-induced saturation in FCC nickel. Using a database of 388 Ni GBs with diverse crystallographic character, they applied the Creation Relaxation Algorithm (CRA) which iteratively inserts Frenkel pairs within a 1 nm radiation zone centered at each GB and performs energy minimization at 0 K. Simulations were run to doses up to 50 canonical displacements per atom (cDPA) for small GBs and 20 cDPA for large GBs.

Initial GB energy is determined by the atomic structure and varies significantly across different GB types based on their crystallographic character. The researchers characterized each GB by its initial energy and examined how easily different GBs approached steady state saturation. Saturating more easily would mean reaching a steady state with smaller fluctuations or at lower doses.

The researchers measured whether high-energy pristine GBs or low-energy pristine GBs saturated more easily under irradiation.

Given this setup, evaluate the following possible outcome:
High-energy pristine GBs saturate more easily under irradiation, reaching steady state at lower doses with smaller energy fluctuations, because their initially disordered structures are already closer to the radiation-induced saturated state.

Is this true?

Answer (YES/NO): YES